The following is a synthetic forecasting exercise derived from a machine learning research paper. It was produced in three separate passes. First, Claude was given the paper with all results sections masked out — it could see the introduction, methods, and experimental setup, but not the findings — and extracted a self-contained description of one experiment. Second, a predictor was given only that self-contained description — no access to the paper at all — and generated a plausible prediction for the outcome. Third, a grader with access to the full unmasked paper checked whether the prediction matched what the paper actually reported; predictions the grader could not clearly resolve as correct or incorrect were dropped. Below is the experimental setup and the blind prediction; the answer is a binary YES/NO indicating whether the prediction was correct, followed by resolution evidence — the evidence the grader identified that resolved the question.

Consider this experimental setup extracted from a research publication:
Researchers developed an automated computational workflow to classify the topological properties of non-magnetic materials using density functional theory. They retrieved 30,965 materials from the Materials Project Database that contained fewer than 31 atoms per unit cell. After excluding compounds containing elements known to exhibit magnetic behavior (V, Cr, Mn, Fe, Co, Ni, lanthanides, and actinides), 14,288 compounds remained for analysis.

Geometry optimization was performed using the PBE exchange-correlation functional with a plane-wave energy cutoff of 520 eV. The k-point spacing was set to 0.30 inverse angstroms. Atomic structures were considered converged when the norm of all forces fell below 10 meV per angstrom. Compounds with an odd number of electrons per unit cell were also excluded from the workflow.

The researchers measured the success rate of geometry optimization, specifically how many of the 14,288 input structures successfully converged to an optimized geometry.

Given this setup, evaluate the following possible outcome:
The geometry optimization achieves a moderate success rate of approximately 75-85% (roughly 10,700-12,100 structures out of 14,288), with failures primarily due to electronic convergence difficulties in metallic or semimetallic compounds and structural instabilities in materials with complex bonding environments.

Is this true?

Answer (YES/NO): NO